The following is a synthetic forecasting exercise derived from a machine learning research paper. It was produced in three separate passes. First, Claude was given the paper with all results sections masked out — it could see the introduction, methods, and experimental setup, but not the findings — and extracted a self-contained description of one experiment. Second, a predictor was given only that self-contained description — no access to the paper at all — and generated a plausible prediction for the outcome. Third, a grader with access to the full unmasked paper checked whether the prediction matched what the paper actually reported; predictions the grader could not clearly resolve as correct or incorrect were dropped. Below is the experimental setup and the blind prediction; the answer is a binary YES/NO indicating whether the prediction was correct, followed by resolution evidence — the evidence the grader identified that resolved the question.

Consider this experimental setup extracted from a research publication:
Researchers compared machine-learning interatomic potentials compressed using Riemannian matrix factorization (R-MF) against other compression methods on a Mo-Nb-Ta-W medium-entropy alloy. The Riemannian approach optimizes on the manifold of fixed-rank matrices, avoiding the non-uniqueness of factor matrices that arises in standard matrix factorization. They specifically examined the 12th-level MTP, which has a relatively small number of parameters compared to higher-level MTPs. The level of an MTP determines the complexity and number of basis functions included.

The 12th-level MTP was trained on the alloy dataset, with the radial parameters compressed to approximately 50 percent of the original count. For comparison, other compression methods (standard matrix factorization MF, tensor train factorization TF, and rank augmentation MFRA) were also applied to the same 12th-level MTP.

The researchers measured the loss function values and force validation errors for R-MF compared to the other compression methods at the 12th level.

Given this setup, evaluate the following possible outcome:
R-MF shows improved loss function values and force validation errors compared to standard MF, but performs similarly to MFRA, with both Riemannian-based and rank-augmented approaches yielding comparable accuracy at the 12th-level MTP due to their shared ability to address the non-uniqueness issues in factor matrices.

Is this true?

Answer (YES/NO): NO